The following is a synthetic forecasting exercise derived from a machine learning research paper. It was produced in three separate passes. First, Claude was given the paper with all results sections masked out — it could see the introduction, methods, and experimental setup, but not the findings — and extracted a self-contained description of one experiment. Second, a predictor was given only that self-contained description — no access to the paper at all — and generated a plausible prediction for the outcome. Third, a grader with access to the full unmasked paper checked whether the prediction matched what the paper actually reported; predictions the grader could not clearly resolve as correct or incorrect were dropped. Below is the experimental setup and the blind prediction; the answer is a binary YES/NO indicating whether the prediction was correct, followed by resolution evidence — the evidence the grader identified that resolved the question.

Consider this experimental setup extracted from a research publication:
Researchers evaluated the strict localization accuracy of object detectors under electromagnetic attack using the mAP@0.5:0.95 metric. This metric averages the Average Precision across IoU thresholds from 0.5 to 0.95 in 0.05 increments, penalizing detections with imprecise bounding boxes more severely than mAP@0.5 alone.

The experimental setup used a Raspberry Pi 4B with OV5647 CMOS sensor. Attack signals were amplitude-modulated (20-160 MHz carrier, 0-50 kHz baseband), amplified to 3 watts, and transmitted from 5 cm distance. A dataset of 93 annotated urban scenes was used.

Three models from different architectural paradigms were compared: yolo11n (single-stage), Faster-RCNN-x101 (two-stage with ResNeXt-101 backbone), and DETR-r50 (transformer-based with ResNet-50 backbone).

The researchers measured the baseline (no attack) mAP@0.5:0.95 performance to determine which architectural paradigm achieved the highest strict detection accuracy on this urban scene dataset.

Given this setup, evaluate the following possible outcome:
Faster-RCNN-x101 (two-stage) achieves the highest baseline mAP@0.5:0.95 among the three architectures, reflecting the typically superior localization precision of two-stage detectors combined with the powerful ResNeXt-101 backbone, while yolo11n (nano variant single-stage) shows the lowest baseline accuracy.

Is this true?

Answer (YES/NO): NO